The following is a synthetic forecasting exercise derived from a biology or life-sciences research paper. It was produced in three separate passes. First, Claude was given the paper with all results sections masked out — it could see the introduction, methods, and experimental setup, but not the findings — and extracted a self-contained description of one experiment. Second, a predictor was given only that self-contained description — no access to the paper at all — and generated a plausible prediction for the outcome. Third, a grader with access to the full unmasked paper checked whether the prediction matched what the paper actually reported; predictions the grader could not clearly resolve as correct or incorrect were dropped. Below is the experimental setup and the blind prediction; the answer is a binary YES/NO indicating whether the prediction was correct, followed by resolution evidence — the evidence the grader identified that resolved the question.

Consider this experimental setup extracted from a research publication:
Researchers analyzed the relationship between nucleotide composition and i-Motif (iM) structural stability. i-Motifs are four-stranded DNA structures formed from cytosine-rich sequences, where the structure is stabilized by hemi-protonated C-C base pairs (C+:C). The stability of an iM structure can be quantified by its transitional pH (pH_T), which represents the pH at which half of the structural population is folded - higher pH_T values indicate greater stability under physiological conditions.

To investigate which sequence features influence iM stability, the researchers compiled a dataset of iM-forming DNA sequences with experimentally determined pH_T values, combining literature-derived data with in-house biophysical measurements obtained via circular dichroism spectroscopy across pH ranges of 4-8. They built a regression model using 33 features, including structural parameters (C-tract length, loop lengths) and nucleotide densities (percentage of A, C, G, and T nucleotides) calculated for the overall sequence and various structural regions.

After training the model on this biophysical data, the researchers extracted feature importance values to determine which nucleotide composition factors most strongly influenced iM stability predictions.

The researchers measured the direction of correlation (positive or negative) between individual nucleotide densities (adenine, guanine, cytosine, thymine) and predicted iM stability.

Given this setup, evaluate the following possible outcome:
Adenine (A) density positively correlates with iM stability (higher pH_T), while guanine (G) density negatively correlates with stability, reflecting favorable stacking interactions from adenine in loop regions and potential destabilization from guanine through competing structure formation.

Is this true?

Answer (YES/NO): NO